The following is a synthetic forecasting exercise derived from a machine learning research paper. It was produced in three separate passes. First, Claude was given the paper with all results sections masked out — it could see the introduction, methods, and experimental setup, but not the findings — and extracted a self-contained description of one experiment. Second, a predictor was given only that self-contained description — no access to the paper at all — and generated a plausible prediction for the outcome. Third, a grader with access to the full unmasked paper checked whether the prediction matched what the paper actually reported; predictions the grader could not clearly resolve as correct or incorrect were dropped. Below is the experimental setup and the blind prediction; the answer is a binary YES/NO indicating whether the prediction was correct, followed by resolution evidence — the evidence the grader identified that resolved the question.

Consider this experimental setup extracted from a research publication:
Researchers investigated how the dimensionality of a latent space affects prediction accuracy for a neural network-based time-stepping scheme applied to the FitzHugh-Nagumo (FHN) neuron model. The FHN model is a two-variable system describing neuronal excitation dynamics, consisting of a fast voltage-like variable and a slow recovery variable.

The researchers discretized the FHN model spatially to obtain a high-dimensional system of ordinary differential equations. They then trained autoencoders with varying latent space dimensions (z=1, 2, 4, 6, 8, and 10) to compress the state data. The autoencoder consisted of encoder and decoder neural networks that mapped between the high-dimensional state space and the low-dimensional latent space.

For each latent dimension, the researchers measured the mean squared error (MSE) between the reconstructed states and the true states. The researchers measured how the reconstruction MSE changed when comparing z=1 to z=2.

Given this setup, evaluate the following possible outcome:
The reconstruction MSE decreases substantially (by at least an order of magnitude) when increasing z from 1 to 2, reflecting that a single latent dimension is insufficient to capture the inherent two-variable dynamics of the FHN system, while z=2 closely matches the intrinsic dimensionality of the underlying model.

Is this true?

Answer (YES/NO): YES